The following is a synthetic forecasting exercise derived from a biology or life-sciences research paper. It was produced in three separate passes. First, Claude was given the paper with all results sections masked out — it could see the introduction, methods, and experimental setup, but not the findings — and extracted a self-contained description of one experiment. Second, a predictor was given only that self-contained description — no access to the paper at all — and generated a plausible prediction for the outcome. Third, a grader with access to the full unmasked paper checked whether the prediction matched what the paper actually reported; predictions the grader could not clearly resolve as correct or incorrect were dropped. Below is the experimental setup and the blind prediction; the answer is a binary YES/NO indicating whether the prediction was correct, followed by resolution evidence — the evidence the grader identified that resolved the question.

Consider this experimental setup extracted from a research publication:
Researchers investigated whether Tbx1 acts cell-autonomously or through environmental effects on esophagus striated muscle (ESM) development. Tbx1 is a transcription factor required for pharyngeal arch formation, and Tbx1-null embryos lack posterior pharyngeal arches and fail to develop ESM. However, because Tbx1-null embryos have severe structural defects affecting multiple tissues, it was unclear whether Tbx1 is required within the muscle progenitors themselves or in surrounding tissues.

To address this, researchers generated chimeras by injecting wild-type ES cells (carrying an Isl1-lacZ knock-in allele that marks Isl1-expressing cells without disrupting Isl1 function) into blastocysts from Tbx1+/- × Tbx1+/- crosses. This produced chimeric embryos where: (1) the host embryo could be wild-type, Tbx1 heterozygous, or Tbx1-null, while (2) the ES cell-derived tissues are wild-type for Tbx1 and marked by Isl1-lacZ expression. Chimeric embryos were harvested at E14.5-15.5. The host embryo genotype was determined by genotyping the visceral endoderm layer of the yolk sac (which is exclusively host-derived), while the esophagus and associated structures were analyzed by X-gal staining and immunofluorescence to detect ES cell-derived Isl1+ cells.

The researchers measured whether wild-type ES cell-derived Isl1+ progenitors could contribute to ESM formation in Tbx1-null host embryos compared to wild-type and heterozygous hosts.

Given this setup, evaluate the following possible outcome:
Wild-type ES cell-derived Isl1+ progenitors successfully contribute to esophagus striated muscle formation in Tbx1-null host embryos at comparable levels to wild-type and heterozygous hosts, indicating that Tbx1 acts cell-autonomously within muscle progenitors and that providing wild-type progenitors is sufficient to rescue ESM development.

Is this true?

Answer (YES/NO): NO